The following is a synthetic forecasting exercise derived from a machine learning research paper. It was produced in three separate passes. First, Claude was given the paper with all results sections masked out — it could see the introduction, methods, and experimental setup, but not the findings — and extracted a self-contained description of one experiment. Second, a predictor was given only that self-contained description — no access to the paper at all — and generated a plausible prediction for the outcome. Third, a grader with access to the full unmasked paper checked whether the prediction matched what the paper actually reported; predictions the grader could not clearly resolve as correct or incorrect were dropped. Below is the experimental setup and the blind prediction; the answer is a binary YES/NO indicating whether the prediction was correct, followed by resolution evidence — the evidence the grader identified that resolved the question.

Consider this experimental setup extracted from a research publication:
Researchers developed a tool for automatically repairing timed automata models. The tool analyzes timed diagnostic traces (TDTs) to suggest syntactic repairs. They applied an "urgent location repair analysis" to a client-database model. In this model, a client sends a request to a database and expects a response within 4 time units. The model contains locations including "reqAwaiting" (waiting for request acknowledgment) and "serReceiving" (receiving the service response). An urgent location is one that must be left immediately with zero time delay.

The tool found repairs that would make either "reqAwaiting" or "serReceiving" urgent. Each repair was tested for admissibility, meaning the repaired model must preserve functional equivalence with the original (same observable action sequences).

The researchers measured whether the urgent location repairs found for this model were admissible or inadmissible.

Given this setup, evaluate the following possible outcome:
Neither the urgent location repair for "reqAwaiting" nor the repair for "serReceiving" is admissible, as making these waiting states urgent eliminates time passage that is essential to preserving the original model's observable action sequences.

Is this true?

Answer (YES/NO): YES